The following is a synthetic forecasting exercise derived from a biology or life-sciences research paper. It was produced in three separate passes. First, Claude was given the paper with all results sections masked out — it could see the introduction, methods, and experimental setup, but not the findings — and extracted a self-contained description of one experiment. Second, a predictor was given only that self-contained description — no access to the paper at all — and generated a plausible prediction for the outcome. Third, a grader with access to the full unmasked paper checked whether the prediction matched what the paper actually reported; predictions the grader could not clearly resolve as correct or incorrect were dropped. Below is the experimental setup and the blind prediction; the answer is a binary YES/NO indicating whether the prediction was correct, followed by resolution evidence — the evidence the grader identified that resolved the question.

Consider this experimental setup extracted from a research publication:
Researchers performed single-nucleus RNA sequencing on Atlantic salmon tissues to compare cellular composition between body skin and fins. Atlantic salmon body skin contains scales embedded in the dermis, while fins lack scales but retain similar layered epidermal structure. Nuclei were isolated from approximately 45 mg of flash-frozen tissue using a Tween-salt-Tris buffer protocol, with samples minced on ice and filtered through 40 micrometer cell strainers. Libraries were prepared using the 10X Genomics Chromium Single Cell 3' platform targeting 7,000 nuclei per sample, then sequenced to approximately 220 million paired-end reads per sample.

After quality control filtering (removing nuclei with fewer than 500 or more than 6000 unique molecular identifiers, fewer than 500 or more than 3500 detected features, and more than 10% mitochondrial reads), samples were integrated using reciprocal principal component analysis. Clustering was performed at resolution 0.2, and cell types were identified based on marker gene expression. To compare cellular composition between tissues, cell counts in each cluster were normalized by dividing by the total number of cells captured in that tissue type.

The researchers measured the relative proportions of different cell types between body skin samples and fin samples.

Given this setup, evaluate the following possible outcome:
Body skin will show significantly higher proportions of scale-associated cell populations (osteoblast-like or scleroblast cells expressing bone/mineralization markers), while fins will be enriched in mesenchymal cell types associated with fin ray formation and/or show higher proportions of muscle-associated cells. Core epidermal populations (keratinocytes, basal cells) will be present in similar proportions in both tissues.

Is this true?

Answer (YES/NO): NO